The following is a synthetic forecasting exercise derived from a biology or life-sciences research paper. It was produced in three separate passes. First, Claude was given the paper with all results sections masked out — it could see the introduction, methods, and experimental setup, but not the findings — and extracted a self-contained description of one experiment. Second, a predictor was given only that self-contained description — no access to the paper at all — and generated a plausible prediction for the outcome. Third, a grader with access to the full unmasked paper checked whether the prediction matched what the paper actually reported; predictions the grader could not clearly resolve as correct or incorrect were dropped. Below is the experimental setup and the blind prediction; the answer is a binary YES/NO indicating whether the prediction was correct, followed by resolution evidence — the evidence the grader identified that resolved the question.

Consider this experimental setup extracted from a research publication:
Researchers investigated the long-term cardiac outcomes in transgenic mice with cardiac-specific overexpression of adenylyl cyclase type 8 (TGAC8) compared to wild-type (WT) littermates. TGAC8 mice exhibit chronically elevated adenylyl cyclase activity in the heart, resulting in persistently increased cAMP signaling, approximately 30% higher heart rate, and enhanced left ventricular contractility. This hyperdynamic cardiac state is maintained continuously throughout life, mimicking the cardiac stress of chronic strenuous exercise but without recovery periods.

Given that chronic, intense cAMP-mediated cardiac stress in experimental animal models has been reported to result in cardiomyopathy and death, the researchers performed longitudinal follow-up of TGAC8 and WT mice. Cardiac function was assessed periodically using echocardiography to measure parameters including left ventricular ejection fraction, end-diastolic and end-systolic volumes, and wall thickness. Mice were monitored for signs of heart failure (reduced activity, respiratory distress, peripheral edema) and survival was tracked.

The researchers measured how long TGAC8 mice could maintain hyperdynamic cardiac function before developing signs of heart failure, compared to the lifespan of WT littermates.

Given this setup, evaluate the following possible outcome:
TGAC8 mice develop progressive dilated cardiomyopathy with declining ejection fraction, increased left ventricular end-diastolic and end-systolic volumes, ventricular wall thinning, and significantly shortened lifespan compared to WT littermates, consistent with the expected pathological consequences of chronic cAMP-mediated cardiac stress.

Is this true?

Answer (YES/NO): NO